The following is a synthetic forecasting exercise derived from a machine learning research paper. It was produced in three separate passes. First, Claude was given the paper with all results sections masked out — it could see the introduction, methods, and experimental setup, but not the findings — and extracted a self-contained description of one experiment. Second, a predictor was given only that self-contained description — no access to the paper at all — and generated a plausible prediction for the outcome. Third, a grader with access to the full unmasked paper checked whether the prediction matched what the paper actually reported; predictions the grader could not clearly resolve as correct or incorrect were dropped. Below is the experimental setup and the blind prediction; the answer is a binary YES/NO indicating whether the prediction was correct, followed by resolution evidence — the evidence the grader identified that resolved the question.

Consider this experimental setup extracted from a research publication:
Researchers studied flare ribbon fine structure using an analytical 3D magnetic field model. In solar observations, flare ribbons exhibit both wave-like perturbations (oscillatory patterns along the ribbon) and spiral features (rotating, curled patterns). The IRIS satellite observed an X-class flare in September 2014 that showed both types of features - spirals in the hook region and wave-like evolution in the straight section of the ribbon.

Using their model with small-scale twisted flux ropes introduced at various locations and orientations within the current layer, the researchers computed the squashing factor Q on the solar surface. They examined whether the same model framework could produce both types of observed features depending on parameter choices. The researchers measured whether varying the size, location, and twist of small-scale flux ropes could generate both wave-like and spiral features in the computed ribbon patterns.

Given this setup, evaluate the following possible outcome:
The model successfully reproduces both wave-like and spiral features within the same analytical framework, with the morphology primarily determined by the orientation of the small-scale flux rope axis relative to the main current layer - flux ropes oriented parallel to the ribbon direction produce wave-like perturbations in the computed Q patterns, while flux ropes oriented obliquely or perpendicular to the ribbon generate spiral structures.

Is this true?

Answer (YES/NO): NO